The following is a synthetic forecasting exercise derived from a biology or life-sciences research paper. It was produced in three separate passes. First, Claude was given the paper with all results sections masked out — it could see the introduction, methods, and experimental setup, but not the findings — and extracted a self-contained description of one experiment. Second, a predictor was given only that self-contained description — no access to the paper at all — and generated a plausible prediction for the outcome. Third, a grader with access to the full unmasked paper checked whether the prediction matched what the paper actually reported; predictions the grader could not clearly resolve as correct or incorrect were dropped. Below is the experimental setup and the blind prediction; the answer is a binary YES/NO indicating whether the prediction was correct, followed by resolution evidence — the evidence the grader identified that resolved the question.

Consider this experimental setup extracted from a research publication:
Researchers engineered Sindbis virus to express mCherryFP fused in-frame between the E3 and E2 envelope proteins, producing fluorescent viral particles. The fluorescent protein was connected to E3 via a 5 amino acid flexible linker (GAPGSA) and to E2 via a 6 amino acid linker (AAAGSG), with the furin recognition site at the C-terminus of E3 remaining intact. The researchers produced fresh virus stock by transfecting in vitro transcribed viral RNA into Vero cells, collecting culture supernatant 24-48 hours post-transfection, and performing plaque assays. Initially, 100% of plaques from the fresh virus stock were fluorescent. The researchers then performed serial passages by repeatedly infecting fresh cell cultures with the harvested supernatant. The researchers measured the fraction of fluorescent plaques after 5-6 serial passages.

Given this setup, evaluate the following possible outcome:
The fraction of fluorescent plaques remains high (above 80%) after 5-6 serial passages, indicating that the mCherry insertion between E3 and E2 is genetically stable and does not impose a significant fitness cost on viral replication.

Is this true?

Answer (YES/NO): NO